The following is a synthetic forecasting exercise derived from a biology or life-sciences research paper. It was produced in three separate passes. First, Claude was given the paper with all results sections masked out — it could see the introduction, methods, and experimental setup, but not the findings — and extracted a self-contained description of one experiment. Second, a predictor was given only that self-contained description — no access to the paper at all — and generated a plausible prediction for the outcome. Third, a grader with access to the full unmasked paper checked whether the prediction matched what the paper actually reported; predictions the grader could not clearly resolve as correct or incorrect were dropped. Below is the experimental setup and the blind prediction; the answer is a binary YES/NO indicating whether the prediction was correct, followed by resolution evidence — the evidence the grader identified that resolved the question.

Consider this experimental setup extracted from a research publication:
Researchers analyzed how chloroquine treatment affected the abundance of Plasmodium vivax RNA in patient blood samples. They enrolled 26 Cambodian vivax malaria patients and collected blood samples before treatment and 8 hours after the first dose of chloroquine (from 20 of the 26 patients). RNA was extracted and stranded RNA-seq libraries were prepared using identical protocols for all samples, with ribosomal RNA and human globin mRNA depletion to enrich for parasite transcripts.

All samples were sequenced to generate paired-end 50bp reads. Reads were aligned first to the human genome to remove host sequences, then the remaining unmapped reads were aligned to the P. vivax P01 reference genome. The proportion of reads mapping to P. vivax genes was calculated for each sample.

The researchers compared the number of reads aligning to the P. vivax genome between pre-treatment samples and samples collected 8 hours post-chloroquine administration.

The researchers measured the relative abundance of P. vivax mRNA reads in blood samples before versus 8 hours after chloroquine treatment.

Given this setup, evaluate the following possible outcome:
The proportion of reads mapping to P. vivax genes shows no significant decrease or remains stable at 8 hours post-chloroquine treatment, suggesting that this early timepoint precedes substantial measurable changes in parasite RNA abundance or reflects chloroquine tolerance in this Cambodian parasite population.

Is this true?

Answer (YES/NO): NO